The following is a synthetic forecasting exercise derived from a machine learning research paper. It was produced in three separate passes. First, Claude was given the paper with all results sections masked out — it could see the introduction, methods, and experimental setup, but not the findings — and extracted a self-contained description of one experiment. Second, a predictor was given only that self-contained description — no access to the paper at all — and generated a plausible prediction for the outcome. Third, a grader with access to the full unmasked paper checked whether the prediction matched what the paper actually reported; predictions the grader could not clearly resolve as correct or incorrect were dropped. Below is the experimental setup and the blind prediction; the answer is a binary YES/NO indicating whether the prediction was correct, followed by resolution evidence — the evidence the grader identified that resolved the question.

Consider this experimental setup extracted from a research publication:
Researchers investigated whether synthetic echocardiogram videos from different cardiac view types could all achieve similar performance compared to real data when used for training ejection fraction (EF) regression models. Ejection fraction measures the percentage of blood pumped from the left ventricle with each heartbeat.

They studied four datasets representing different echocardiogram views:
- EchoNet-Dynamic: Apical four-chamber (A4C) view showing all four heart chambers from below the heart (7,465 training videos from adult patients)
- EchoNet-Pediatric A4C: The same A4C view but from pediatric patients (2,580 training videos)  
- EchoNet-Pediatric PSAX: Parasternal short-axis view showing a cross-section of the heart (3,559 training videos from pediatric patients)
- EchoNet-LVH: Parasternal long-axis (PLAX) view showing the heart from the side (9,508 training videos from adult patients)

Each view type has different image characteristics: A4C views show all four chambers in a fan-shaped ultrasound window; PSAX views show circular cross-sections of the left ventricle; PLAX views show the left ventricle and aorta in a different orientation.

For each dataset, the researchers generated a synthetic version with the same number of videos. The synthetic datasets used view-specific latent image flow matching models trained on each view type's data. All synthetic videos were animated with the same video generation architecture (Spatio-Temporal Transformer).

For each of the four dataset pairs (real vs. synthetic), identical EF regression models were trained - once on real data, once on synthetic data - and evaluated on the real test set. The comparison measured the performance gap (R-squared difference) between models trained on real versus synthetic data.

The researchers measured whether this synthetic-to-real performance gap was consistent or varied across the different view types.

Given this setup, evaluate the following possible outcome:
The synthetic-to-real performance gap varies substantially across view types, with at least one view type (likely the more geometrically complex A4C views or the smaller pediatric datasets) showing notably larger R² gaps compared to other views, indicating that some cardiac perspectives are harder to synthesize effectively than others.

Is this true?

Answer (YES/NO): NO